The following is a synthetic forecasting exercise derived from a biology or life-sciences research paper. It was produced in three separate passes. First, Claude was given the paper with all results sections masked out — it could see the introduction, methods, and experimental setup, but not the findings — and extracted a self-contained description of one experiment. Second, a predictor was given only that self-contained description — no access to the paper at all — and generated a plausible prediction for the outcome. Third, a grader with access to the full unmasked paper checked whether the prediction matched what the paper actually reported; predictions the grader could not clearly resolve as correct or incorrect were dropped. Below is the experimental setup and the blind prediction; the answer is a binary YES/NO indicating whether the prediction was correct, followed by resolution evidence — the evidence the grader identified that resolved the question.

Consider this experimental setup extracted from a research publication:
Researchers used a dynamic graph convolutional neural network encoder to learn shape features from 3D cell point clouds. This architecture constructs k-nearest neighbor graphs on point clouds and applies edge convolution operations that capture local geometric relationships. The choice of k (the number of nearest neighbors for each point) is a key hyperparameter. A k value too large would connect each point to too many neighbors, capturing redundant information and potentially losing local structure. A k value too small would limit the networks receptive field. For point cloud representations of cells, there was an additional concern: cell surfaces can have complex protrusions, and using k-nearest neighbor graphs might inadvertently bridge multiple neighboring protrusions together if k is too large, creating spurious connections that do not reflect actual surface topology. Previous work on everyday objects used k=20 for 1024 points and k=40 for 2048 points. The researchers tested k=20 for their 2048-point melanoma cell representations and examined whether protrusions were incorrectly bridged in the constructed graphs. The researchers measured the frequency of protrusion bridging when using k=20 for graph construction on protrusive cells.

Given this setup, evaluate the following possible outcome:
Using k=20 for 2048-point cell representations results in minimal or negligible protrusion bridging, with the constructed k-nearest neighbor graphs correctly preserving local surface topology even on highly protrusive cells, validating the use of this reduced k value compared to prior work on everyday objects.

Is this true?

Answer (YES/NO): YES